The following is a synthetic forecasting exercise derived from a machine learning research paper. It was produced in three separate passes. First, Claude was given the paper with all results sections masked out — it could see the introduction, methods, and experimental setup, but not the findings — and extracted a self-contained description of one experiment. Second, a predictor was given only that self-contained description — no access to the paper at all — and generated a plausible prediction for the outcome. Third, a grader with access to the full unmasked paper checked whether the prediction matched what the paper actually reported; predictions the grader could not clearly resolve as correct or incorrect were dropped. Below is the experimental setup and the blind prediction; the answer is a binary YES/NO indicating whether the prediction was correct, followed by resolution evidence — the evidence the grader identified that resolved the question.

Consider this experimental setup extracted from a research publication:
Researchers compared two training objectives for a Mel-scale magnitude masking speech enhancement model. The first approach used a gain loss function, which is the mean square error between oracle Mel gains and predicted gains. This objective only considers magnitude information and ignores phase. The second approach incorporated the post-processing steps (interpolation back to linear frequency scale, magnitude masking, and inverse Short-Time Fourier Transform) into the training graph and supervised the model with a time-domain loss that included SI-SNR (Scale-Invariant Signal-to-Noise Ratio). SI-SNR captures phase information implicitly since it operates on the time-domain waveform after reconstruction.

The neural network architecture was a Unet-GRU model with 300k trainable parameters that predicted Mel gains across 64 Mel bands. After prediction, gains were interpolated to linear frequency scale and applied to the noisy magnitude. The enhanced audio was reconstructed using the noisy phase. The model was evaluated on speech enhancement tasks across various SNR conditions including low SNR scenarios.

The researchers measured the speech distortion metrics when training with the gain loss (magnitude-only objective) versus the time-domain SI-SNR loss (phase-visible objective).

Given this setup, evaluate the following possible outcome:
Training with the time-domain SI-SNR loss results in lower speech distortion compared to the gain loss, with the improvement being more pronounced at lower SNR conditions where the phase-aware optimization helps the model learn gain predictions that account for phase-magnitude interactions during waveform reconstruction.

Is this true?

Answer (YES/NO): YES